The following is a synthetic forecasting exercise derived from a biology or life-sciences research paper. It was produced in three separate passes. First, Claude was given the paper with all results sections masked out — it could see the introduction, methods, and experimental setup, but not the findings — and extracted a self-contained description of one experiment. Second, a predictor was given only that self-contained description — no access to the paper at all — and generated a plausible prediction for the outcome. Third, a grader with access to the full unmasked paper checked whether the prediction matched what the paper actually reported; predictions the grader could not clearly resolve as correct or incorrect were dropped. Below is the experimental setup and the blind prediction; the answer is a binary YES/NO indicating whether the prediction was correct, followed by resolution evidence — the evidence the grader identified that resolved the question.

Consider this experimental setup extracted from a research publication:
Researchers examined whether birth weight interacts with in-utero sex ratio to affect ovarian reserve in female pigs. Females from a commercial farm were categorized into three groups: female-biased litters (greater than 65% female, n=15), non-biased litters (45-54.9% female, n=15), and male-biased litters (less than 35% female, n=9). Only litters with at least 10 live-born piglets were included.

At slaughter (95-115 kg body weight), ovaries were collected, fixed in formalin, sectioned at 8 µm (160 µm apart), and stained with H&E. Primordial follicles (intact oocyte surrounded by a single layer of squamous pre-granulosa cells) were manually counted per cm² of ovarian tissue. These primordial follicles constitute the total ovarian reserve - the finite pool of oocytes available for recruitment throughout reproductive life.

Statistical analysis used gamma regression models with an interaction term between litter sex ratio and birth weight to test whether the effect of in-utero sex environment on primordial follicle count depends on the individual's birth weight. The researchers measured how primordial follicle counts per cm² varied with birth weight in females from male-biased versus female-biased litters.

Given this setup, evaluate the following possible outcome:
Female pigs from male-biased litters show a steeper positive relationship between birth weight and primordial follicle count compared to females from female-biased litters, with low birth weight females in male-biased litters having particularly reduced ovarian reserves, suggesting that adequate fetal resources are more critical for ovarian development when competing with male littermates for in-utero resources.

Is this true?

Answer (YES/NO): NO